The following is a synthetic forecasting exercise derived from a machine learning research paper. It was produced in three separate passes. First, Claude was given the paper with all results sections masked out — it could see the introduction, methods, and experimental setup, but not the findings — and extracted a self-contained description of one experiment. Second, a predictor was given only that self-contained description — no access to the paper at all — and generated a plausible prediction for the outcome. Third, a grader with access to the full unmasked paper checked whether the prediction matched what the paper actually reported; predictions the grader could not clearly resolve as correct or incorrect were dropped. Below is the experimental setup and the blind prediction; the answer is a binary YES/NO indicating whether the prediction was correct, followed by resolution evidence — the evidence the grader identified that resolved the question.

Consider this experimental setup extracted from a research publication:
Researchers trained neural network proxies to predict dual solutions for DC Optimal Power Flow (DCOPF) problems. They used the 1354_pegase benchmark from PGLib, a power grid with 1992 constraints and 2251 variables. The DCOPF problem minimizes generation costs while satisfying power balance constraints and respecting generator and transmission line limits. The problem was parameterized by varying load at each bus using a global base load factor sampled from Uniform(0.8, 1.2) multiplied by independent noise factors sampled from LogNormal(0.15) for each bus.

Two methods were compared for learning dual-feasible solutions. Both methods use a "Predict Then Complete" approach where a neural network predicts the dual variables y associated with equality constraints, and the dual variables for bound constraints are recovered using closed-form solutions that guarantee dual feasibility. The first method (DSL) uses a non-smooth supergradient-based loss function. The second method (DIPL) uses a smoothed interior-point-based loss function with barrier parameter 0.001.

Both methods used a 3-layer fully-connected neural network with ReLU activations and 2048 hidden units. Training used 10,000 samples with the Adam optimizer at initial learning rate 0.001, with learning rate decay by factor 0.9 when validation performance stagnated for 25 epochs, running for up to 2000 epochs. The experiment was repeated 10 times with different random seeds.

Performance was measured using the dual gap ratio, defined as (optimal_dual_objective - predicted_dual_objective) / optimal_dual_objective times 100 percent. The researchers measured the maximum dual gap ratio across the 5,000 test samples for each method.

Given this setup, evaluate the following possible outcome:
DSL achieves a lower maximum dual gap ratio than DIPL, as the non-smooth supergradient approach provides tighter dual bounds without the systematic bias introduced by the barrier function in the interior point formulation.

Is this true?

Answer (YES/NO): YES